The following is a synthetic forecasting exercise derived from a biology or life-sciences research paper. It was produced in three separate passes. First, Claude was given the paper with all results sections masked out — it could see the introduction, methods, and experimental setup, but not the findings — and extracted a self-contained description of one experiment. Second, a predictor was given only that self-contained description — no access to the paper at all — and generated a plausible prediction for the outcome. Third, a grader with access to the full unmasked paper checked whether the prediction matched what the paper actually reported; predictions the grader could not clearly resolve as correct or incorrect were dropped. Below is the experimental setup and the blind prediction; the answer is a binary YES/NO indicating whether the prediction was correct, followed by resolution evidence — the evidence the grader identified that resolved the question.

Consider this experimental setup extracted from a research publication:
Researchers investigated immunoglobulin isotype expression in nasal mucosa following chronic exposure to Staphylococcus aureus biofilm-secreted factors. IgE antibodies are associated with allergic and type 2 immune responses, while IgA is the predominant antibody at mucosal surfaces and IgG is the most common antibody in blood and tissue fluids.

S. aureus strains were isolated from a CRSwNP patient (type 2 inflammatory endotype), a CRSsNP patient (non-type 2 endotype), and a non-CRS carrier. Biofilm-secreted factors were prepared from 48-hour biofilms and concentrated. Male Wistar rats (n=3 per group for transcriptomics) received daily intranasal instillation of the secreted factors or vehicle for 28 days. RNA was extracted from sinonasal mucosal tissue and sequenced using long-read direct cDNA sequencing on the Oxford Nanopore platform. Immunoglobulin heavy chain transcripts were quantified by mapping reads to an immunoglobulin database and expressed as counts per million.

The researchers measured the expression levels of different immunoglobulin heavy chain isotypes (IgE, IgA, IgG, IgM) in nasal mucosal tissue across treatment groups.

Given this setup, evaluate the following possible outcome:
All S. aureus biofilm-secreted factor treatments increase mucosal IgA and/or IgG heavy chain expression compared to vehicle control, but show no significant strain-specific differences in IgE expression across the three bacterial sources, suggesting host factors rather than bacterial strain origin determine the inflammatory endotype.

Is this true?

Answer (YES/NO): YES